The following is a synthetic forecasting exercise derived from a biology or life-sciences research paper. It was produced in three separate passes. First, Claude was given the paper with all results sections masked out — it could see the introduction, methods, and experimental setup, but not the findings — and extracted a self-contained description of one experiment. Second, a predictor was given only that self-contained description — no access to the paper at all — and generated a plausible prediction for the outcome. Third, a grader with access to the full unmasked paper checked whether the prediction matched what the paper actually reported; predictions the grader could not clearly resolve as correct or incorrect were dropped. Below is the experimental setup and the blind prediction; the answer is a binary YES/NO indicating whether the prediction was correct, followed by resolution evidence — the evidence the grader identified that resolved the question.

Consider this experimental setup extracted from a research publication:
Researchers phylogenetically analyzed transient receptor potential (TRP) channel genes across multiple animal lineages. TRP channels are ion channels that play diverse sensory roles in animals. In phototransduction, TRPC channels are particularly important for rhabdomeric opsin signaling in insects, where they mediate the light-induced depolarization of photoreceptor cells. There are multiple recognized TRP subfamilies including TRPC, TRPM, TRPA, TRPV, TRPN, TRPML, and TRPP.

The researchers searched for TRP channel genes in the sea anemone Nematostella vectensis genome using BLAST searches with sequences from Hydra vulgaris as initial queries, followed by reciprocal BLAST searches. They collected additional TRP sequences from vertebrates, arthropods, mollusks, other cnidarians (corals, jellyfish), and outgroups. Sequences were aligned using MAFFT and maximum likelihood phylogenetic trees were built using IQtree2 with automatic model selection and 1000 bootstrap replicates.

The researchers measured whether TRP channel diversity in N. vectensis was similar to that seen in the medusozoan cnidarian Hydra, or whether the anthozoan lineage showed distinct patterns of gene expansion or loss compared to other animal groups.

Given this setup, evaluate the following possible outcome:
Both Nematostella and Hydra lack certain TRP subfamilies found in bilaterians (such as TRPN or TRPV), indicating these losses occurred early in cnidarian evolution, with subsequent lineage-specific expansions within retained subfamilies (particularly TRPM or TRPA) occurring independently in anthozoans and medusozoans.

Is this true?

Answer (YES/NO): NO